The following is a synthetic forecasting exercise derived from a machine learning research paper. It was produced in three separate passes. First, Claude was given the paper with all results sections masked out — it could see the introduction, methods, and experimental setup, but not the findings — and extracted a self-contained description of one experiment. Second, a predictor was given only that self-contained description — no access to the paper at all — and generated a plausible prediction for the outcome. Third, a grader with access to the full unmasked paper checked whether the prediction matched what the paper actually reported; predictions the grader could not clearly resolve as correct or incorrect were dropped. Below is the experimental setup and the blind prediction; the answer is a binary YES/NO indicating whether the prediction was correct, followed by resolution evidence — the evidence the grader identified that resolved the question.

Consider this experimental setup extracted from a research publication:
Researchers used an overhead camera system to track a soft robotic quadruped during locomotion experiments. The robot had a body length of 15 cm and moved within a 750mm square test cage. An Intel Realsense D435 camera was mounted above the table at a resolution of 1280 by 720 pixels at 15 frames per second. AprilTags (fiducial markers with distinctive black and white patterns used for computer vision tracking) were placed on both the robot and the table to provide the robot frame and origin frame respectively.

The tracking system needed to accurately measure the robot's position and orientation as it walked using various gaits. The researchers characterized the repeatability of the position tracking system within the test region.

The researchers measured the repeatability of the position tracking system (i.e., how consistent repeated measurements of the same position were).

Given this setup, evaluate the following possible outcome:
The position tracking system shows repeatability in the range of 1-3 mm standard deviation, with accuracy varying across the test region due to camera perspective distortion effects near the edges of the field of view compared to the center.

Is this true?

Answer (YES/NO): NO